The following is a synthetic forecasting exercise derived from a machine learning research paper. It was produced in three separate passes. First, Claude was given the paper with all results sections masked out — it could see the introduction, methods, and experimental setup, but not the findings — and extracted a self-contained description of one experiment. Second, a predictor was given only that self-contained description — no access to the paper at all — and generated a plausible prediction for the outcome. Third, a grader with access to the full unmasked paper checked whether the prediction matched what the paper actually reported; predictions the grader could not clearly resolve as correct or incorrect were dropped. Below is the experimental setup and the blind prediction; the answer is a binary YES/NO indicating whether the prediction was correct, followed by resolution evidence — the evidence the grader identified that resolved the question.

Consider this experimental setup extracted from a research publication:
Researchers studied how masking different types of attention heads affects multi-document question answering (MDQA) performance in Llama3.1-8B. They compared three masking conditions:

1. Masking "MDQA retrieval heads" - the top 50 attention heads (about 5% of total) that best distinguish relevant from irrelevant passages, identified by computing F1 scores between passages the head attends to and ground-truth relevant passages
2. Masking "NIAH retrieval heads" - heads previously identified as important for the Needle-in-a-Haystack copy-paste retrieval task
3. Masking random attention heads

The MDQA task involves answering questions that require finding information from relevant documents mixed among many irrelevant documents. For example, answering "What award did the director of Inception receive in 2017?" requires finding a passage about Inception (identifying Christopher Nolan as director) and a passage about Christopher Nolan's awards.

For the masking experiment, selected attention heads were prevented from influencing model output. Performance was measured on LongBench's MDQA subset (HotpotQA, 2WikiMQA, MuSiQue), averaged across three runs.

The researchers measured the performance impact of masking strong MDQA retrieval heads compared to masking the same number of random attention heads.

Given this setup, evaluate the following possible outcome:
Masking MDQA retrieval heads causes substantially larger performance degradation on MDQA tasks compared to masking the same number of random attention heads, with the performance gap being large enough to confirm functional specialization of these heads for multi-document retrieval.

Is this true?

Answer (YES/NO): YES